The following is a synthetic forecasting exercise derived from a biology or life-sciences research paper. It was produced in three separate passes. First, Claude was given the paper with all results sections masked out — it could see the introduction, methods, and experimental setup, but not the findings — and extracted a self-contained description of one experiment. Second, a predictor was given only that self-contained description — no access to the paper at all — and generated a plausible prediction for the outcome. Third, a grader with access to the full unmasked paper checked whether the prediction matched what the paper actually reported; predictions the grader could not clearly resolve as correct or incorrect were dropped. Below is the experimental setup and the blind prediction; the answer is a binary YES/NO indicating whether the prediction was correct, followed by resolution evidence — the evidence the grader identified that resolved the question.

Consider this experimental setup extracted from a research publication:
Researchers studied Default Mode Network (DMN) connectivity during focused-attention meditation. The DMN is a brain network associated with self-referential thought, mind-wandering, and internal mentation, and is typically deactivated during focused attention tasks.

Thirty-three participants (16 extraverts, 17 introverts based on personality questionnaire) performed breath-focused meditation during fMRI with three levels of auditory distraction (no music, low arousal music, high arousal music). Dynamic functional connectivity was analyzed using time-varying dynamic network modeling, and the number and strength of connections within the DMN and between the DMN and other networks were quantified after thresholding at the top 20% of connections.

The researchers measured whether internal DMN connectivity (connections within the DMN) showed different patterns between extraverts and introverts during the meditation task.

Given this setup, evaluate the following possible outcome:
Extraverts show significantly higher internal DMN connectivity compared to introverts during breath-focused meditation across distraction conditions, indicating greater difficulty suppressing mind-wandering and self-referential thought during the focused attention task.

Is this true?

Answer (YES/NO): NO